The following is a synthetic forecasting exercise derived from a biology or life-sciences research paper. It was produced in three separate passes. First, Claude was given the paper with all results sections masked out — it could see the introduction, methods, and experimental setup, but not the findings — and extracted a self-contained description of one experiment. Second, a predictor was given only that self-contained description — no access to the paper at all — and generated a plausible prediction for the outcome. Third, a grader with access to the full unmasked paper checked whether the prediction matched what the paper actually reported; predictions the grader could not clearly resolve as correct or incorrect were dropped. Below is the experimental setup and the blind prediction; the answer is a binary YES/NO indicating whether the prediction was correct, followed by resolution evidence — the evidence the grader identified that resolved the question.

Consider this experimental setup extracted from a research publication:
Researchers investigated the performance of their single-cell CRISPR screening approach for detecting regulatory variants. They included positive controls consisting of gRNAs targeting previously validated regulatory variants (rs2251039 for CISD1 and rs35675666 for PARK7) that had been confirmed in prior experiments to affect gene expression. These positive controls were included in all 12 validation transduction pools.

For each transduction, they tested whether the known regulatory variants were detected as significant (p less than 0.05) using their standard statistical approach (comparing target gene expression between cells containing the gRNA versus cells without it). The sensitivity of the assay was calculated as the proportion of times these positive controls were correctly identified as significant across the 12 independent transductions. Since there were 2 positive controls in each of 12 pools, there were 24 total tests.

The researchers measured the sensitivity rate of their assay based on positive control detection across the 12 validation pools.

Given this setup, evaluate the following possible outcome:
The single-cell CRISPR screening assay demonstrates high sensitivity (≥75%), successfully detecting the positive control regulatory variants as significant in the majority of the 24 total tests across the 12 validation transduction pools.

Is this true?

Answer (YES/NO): NO